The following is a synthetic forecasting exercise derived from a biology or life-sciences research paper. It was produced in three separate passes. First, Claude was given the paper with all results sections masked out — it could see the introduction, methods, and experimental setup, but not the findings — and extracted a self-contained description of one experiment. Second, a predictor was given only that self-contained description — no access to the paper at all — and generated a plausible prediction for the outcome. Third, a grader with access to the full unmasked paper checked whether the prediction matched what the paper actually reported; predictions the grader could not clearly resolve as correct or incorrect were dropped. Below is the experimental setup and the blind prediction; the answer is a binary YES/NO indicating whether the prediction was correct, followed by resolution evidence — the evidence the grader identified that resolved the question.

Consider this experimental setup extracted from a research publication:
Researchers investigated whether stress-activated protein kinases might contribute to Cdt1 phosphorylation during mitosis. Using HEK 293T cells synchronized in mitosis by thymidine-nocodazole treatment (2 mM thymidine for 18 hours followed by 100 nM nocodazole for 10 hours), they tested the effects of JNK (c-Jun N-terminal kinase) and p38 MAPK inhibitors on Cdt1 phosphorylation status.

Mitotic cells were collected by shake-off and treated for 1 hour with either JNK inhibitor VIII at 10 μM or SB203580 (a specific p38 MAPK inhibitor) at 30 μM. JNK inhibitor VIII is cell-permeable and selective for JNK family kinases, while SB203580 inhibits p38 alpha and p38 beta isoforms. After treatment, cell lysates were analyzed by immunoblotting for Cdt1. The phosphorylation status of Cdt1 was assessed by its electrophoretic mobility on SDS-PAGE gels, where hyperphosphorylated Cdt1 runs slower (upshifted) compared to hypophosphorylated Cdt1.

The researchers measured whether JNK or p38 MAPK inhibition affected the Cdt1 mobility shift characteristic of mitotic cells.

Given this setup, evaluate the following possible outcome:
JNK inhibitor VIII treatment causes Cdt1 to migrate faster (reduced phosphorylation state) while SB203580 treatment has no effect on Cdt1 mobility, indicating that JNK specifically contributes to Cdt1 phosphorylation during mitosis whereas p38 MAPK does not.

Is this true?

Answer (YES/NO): NO